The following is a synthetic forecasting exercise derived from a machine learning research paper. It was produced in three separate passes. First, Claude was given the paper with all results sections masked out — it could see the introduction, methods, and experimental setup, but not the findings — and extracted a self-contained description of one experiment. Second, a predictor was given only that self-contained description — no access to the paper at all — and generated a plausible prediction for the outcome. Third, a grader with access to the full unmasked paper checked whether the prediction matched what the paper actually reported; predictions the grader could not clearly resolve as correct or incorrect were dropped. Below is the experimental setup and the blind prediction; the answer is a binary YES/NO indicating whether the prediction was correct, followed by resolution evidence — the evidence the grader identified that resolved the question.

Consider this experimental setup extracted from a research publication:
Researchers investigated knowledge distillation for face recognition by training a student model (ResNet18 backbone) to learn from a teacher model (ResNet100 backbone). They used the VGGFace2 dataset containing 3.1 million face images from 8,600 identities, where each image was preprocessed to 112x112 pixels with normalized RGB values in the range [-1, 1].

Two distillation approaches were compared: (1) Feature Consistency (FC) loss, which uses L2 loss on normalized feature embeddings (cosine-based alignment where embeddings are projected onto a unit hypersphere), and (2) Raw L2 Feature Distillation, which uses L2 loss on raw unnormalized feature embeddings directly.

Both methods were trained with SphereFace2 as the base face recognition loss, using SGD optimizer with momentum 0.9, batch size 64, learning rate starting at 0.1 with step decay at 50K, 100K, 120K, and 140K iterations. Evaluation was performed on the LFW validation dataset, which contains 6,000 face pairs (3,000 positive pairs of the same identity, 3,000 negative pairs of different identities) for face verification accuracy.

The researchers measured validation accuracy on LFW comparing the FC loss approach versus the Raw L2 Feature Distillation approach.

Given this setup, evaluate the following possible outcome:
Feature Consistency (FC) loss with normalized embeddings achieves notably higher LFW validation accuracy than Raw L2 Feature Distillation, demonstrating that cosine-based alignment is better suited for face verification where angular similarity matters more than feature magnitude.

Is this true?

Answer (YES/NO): NO